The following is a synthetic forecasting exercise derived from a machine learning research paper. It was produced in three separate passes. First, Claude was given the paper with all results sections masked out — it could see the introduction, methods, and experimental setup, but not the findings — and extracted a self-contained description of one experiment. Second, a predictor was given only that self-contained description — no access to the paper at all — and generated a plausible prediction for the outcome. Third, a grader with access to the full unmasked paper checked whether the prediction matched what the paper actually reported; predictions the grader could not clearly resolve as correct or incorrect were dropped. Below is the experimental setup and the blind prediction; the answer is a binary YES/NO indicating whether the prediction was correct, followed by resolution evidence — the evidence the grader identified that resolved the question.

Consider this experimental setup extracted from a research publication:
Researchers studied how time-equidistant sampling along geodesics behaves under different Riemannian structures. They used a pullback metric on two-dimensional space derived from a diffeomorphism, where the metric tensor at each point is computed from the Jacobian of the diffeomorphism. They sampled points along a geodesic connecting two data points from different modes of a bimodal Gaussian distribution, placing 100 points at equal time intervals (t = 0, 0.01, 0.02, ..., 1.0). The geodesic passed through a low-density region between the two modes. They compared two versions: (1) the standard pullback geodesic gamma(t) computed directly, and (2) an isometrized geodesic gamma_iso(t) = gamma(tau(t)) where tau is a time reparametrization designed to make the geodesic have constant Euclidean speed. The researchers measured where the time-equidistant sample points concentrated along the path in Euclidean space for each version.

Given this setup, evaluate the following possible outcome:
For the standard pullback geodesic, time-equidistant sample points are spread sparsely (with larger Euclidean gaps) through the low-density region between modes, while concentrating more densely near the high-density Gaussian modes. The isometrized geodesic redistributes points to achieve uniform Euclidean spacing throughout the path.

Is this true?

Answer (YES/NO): NO